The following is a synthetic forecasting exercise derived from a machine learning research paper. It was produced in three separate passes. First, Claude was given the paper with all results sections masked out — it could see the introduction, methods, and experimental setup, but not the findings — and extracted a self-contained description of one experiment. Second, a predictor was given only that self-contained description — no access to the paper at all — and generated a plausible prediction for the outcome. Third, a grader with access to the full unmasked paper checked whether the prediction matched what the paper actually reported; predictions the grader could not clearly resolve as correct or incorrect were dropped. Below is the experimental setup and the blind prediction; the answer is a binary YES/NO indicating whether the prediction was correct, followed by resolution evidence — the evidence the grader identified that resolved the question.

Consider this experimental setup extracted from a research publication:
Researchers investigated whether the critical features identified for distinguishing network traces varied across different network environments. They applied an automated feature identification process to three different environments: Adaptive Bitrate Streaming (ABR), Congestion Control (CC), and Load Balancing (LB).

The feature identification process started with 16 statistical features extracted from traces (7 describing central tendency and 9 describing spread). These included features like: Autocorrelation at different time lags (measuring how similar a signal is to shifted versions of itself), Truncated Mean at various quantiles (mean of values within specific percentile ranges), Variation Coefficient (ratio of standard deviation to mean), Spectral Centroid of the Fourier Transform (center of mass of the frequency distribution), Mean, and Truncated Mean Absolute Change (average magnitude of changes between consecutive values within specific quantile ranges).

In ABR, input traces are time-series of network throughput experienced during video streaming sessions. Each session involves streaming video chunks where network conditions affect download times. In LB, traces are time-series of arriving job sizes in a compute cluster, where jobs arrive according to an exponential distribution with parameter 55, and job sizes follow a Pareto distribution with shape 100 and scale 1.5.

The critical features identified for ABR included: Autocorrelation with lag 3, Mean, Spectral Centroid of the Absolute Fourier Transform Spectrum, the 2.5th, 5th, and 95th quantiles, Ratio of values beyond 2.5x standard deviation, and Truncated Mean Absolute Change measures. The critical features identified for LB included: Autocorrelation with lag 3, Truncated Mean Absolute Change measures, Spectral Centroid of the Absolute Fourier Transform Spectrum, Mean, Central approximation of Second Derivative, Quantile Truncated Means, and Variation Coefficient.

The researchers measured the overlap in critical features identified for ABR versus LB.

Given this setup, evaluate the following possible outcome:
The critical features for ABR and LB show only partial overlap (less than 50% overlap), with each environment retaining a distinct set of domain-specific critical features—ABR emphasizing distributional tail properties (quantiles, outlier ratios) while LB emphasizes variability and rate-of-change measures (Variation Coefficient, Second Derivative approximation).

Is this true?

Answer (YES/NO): NO